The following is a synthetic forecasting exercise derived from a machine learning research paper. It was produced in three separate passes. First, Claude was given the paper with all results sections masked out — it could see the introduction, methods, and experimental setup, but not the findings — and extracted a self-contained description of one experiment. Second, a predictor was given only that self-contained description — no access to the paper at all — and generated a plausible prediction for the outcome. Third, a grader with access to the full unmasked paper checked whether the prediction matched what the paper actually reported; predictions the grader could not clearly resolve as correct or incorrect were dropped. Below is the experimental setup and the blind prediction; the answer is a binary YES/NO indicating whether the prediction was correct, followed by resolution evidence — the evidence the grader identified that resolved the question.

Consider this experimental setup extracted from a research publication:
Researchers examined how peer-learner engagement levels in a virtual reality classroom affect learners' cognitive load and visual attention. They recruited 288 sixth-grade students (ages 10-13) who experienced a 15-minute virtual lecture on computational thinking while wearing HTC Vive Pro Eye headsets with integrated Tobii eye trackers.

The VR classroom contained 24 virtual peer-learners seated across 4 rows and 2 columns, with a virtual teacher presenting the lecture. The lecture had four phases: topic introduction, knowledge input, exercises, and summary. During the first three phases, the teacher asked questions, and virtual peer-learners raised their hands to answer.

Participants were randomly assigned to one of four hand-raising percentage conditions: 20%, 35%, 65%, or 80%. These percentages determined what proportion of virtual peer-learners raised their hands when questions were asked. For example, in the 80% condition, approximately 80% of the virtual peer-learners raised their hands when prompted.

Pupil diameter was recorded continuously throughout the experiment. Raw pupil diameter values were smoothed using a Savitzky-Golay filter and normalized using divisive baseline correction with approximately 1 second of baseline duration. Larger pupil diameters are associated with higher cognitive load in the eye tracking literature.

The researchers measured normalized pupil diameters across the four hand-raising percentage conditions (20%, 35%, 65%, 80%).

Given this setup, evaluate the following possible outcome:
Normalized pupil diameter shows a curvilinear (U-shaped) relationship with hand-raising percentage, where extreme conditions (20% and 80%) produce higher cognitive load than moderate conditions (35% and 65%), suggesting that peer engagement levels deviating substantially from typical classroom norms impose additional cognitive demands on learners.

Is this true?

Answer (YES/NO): NO